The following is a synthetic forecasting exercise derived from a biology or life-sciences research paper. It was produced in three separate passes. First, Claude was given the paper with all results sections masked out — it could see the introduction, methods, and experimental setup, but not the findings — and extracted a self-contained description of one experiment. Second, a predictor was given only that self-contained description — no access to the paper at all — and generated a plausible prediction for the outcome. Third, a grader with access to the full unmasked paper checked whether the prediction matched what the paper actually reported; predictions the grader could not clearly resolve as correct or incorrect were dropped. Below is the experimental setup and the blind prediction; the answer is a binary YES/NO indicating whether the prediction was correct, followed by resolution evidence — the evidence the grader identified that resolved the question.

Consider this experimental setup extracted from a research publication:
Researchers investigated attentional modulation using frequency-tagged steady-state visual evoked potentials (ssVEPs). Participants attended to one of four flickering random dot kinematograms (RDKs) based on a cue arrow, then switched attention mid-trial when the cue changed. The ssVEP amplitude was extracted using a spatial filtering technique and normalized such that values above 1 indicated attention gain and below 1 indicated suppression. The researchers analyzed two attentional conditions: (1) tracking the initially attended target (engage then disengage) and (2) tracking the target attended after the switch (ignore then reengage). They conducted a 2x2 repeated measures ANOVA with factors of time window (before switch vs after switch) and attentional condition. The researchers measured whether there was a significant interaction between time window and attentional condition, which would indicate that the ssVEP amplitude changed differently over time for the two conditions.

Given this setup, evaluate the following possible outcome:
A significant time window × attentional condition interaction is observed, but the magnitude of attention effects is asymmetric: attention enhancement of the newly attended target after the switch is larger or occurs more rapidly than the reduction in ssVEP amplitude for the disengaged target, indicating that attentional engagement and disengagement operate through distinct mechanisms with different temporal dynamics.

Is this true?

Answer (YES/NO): YES